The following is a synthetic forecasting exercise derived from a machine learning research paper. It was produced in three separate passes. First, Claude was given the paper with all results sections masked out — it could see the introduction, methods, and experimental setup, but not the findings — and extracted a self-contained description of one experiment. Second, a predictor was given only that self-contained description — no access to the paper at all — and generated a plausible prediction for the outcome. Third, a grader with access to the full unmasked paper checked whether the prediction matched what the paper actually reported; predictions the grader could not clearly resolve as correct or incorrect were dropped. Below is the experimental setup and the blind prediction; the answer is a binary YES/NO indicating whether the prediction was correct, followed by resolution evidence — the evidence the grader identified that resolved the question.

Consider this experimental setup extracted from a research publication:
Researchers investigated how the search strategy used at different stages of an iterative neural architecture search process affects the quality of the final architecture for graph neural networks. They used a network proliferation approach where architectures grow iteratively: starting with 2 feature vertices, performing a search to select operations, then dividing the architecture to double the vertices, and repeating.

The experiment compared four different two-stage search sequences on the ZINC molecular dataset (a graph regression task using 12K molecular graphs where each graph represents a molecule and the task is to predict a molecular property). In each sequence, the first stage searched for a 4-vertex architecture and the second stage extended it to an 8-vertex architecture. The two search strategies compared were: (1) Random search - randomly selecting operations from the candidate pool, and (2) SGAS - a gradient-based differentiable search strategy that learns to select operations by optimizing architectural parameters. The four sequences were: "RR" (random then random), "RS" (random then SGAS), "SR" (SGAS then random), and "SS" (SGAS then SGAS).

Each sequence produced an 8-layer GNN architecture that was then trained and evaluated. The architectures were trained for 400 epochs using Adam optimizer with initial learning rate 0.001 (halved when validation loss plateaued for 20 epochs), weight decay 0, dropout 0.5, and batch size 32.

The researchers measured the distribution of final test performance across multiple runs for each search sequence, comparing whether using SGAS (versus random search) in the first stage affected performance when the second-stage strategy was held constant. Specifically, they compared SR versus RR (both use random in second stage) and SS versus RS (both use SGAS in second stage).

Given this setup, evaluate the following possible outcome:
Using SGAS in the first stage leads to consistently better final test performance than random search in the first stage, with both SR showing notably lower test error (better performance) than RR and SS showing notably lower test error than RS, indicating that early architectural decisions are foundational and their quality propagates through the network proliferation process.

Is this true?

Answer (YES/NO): YES